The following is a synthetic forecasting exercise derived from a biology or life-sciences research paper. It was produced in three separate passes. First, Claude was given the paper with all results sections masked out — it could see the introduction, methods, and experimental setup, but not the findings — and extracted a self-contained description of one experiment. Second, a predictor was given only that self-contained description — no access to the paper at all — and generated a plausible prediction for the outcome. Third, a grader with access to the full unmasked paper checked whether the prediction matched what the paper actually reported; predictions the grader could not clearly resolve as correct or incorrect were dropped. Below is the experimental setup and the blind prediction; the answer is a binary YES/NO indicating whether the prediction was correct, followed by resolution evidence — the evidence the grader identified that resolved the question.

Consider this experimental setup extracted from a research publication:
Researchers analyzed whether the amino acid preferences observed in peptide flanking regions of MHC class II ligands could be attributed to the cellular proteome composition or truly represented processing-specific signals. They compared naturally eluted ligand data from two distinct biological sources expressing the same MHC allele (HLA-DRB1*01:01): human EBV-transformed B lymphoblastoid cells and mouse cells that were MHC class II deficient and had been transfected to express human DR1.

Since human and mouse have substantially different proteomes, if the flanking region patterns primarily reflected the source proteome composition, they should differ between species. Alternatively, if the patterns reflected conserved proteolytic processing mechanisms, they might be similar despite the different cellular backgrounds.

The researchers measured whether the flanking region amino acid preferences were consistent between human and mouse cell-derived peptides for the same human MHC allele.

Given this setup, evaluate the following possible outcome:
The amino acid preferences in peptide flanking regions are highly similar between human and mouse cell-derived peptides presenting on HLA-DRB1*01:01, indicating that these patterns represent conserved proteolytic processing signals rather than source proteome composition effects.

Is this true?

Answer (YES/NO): YES